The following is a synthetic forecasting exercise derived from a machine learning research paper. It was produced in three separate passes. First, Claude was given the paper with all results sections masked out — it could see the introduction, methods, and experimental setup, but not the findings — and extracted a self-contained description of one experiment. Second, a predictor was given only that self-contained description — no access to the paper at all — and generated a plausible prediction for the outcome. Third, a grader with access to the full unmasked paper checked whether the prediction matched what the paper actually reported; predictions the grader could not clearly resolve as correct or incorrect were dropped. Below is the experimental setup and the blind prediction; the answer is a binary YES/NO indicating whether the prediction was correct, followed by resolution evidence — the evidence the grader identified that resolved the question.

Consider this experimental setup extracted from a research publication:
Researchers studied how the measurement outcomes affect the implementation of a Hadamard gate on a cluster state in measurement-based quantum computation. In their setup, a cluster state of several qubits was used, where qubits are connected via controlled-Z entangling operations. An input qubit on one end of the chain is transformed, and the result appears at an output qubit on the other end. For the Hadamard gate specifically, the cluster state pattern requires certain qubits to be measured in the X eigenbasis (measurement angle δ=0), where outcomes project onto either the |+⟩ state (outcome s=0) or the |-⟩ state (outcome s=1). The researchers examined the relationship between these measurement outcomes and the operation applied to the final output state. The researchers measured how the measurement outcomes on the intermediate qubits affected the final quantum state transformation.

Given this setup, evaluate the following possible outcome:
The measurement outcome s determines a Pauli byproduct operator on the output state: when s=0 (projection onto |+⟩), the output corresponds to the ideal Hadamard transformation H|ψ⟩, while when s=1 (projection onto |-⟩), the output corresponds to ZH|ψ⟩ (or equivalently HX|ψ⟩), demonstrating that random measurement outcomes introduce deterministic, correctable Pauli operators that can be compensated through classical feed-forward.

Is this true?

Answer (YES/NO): NO